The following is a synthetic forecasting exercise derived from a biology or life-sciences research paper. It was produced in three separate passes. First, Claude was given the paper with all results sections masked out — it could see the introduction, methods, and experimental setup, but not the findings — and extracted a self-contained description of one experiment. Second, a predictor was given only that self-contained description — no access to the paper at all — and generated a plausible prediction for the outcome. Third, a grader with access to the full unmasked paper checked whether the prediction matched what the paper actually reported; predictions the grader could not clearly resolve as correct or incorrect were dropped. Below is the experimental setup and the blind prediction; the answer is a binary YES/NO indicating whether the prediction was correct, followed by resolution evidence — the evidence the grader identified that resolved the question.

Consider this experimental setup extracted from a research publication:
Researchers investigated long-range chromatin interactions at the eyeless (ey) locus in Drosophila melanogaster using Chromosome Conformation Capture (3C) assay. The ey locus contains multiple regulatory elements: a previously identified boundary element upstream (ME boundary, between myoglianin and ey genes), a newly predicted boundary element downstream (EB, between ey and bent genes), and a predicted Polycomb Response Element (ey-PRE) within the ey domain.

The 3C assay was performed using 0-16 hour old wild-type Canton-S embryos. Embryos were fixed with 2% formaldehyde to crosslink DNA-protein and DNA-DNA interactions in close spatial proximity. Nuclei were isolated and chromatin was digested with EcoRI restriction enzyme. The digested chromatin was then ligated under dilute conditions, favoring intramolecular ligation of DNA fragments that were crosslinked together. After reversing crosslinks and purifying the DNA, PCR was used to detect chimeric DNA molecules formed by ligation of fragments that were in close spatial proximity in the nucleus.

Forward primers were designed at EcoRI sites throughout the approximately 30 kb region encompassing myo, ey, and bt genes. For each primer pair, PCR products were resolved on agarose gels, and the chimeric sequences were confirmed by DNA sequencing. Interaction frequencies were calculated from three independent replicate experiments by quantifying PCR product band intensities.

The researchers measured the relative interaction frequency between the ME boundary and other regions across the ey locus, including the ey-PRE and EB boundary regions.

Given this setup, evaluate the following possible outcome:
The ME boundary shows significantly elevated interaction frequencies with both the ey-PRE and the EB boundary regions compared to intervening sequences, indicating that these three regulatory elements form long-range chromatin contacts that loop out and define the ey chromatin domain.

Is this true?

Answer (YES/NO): YES